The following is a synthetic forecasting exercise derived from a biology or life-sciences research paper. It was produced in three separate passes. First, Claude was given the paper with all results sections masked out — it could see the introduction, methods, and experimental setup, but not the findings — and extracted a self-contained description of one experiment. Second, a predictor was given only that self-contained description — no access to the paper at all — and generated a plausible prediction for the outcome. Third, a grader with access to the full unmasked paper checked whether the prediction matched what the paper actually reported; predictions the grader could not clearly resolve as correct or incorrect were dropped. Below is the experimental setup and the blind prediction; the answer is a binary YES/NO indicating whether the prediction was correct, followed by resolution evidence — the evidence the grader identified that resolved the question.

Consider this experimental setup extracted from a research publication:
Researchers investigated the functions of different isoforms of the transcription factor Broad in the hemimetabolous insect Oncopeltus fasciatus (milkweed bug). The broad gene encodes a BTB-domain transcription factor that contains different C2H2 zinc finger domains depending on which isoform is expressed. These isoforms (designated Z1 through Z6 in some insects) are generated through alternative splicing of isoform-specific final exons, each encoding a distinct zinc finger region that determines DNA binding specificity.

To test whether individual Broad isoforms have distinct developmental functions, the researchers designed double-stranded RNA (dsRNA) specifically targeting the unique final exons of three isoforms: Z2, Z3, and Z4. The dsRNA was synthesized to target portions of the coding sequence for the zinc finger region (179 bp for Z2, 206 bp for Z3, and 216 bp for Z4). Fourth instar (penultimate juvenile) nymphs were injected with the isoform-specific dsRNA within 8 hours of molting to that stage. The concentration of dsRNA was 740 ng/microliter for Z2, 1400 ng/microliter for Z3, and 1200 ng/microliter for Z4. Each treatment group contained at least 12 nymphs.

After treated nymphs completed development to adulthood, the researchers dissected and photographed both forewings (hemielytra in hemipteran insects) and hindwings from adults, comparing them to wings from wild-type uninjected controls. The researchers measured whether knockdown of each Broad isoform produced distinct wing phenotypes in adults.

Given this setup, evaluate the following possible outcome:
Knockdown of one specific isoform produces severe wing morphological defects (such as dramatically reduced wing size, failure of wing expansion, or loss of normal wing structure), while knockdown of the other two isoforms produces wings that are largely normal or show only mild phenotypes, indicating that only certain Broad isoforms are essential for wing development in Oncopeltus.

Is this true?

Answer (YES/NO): NO